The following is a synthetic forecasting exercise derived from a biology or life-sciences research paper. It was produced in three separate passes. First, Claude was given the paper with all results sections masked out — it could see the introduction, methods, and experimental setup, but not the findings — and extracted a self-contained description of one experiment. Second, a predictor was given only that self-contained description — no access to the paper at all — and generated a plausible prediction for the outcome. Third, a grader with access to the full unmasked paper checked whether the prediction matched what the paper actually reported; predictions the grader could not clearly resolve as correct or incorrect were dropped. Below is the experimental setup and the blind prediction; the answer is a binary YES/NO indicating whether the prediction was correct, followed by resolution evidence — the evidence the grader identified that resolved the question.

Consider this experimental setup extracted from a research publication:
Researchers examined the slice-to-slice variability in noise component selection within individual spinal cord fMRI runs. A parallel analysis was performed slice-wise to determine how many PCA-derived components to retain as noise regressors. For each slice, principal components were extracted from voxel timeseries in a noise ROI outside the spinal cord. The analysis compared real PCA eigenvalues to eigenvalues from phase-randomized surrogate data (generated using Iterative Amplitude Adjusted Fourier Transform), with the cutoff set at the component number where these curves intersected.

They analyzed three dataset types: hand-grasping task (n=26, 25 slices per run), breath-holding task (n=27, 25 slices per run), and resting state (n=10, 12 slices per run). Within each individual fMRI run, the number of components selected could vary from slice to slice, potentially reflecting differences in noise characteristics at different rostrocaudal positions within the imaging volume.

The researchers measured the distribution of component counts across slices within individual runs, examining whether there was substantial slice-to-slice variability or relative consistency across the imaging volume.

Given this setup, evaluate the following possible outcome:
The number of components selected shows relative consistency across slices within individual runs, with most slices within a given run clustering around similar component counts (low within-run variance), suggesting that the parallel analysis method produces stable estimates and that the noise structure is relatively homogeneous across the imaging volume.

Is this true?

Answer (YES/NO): YES